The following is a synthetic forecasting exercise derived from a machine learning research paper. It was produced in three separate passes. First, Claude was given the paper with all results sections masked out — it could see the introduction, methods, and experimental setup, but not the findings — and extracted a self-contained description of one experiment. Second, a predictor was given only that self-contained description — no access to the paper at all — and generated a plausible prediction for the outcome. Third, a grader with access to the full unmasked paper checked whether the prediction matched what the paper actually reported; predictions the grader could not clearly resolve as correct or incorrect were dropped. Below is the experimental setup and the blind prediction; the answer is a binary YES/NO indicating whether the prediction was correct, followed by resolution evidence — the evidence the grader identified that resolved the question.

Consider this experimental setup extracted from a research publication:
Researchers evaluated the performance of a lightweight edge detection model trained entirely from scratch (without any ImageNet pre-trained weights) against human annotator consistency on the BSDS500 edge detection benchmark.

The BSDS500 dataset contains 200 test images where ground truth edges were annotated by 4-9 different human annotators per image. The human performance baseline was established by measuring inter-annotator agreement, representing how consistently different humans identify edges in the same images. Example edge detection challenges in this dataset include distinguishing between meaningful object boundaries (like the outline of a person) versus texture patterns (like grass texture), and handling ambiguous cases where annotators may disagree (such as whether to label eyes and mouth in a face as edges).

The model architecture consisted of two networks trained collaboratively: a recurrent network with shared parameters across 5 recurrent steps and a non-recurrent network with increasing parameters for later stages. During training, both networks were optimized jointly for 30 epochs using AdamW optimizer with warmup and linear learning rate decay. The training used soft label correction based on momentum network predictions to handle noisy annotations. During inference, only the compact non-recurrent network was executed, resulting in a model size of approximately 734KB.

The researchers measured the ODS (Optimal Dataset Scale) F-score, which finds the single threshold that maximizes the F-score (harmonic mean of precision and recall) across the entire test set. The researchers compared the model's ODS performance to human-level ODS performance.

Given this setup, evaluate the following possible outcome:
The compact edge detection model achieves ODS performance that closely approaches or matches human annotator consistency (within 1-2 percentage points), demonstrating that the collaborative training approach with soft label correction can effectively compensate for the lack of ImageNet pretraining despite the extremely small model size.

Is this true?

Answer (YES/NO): NO